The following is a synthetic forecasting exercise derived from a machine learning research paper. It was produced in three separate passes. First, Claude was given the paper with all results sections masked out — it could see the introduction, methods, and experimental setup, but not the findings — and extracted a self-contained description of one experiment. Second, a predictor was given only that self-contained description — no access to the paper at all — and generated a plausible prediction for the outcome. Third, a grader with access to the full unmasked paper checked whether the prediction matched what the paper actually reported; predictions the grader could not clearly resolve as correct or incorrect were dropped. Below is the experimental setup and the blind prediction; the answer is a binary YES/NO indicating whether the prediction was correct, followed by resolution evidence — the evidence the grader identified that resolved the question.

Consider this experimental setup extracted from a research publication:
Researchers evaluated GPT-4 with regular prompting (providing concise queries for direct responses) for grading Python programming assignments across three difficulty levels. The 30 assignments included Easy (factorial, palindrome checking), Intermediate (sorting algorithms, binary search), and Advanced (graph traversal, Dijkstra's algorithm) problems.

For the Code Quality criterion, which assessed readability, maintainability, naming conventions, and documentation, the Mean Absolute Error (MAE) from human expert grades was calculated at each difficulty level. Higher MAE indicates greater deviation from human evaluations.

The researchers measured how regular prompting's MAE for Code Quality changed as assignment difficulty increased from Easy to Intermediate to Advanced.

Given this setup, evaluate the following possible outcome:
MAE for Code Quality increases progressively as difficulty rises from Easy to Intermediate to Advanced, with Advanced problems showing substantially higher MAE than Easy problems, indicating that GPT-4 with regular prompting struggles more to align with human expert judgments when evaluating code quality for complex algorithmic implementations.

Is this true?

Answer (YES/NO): NO